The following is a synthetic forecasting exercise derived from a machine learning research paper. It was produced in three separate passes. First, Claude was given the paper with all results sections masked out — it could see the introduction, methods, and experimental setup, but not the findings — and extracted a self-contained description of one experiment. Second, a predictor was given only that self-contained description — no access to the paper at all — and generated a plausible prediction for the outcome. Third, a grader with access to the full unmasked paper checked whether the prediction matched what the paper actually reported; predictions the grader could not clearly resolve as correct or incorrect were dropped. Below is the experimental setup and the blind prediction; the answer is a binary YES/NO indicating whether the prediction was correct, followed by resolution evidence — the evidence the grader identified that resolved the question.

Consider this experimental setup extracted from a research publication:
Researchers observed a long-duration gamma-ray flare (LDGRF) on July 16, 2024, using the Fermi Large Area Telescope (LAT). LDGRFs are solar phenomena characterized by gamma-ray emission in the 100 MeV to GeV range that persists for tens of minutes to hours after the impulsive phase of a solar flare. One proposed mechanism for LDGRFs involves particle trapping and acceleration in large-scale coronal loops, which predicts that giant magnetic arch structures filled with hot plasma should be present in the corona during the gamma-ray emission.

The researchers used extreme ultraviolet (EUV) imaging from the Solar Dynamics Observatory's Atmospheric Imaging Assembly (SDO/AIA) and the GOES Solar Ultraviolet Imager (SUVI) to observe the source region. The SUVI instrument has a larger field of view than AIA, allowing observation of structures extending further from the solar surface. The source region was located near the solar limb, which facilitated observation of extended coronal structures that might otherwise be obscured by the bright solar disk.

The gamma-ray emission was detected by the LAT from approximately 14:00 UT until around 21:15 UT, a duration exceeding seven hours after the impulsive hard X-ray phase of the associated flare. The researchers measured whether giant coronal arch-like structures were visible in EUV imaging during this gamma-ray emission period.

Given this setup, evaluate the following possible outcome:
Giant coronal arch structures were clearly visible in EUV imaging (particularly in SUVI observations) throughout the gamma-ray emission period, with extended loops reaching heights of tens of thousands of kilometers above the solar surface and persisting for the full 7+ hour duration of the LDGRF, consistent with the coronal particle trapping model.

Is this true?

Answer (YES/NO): YES